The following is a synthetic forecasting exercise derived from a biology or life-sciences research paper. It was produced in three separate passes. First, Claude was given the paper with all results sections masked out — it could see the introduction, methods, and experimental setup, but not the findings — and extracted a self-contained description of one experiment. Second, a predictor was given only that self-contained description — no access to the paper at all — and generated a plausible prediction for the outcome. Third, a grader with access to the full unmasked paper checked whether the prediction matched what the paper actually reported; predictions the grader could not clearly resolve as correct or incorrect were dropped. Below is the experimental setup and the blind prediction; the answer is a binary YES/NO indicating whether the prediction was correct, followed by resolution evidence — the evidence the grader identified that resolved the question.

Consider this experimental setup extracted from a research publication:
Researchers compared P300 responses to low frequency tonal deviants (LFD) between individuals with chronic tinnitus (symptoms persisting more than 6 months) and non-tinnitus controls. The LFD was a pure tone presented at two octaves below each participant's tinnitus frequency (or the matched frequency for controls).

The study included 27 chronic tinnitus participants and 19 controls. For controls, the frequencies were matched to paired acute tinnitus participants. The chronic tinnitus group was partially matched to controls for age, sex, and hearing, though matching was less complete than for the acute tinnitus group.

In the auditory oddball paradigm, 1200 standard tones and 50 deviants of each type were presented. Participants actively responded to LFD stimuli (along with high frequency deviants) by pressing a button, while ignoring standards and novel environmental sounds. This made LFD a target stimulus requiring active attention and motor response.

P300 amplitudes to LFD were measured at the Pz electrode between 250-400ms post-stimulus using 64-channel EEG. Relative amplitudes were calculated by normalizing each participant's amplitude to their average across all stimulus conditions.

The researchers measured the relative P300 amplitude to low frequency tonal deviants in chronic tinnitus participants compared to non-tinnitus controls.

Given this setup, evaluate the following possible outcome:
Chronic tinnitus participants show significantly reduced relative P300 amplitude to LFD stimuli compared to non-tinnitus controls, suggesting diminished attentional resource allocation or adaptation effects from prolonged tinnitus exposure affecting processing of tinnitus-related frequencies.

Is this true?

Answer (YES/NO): NO